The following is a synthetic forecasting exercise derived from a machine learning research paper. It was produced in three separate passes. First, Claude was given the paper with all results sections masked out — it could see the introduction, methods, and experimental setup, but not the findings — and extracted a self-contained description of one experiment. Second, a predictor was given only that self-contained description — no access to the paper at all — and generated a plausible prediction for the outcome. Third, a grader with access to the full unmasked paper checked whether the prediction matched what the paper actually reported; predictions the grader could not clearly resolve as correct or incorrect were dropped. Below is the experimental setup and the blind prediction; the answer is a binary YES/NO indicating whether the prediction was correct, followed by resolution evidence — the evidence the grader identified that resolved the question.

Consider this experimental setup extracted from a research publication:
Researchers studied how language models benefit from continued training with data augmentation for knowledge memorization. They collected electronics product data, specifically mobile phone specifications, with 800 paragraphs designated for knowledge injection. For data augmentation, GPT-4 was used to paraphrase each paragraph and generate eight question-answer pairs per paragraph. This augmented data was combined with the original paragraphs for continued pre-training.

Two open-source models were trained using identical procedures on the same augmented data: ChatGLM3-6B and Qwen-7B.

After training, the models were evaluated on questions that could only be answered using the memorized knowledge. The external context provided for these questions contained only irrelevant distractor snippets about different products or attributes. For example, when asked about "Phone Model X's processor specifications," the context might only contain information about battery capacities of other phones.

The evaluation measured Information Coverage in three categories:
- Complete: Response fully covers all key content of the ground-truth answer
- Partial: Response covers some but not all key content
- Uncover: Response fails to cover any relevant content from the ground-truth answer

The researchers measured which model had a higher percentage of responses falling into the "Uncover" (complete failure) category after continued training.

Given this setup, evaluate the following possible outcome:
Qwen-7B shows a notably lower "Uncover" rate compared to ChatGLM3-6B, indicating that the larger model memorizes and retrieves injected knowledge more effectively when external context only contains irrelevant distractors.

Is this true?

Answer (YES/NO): YES